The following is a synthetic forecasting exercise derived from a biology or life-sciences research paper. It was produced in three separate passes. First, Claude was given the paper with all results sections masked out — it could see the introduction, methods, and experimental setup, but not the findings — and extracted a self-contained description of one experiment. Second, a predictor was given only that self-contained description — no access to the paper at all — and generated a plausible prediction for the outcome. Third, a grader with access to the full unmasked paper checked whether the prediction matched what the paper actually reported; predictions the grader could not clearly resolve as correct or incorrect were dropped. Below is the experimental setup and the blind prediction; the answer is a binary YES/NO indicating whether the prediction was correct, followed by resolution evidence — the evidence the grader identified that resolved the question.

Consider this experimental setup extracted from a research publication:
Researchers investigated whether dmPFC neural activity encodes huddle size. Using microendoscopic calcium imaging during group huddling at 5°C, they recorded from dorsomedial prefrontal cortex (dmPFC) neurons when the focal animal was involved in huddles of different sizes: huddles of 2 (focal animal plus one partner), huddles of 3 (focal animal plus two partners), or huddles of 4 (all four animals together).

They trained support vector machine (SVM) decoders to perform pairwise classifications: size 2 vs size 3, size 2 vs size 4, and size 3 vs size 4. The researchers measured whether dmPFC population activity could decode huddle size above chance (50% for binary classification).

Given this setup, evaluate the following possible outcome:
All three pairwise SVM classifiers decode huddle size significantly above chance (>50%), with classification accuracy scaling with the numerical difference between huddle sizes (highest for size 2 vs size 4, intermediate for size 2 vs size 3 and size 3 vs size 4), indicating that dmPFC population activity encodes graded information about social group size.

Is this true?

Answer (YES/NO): NO